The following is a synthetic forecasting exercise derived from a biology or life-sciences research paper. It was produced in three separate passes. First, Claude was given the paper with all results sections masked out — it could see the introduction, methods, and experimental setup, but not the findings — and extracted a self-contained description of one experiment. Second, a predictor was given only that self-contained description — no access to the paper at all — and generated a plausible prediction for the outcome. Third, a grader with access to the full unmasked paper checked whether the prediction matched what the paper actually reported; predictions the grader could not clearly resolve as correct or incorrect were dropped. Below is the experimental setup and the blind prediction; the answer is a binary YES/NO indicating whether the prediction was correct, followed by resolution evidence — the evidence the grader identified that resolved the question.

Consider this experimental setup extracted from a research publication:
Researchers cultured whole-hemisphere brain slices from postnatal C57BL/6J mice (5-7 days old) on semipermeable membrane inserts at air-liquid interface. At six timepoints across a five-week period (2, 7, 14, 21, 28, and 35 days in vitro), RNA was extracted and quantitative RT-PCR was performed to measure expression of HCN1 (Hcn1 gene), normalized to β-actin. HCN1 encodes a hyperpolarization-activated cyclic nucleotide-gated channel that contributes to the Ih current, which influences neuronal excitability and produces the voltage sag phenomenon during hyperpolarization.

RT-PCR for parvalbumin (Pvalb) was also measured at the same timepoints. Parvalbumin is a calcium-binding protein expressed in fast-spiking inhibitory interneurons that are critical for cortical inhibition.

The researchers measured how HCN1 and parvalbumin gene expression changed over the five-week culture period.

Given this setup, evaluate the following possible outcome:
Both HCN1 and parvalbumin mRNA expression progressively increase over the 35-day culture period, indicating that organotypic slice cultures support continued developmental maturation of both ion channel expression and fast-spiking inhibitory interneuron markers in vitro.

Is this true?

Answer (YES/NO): NO